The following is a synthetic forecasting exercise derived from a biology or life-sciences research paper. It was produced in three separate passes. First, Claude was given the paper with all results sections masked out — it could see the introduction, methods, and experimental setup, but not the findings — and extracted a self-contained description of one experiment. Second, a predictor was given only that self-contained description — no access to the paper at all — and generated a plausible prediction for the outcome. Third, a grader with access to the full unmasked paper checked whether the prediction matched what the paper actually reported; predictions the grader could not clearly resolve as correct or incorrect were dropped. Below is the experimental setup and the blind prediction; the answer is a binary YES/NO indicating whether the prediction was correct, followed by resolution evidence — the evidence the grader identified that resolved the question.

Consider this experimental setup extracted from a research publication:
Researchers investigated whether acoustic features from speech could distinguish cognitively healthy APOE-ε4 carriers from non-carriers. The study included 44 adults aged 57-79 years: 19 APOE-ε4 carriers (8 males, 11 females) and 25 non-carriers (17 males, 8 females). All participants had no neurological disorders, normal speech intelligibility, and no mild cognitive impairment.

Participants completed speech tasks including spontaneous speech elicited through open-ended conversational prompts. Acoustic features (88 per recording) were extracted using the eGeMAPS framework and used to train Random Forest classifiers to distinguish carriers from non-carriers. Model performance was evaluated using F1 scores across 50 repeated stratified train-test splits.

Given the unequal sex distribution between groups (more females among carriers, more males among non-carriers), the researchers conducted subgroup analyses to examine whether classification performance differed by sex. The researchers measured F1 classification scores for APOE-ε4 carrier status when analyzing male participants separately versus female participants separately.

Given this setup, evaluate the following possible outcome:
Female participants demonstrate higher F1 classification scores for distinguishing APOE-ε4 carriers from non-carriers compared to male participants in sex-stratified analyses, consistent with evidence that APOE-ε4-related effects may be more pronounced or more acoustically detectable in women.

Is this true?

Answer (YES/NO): YES